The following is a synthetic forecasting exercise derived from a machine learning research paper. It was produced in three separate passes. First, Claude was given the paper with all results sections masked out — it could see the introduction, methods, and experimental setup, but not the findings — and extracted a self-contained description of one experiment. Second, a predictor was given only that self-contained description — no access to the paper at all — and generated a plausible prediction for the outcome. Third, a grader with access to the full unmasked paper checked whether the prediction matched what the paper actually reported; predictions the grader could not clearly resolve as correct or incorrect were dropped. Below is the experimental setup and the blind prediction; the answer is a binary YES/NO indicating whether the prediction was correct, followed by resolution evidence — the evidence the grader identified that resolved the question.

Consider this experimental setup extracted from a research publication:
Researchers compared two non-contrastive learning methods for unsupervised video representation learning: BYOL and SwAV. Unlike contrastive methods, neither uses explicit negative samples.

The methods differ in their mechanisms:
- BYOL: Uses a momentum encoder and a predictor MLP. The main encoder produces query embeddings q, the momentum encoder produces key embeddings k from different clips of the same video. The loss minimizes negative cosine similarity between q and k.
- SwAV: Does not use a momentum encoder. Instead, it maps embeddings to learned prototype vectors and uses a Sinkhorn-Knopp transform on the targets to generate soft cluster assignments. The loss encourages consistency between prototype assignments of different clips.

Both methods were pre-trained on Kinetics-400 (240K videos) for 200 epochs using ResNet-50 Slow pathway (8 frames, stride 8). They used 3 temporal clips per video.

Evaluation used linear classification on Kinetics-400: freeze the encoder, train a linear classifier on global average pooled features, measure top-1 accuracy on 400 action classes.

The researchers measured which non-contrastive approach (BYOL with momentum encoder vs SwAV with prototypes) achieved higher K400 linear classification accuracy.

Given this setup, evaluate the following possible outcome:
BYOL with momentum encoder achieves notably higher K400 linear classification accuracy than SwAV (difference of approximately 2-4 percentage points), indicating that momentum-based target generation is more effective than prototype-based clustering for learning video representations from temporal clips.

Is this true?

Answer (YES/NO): NO